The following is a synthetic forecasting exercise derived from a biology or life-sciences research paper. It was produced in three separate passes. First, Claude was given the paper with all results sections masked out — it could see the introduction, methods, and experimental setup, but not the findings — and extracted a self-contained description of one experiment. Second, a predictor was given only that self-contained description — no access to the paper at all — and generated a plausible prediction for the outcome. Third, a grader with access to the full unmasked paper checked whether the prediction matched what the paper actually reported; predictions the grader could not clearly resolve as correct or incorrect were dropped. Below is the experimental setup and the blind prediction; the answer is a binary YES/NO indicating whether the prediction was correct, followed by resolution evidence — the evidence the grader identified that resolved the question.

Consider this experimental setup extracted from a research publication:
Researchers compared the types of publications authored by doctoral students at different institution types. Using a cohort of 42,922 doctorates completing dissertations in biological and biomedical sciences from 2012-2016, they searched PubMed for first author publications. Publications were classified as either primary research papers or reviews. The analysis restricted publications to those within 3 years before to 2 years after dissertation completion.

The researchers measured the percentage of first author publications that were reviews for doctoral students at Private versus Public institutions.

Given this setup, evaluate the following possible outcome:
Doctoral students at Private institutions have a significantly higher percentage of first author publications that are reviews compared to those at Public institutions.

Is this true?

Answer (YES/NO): YES